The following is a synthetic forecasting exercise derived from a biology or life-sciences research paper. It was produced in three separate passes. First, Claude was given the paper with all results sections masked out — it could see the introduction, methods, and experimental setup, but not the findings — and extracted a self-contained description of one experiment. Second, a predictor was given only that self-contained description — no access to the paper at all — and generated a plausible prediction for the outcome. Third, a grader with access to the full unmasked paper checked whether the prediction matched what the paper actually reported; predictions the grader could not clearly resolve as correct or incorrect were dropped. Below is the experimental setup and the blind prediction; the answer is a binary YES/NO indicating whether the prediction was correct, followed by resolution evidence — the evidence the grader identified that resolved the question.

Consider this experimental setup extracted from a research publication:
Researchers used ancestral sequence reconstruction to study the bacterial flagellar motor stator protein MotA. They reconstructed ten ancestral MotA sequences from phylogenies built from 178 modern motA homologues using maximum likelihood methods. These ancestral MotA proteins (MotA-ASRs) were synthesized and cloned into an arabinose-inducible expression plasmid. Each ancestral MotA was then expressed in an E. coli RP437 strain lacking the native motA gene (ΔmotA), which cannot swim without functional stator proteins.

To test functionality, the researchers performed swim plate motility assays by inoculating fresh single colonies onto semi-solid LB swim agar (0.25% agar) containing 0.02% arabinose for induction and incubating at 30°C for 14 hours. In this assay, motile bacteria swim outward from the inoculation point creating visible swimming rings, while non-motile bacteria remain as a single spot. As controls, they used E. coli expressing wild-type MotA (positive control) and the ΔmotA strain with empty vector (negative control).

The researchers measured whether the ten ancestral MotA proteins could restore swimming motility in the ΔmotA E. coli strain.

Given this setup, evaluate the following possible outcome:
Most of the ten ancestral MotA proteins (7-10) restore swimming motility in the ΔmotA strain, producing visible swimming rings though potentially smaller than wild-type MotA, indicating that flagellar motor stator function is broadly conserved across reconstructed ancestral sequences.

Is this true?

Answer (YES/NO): NO